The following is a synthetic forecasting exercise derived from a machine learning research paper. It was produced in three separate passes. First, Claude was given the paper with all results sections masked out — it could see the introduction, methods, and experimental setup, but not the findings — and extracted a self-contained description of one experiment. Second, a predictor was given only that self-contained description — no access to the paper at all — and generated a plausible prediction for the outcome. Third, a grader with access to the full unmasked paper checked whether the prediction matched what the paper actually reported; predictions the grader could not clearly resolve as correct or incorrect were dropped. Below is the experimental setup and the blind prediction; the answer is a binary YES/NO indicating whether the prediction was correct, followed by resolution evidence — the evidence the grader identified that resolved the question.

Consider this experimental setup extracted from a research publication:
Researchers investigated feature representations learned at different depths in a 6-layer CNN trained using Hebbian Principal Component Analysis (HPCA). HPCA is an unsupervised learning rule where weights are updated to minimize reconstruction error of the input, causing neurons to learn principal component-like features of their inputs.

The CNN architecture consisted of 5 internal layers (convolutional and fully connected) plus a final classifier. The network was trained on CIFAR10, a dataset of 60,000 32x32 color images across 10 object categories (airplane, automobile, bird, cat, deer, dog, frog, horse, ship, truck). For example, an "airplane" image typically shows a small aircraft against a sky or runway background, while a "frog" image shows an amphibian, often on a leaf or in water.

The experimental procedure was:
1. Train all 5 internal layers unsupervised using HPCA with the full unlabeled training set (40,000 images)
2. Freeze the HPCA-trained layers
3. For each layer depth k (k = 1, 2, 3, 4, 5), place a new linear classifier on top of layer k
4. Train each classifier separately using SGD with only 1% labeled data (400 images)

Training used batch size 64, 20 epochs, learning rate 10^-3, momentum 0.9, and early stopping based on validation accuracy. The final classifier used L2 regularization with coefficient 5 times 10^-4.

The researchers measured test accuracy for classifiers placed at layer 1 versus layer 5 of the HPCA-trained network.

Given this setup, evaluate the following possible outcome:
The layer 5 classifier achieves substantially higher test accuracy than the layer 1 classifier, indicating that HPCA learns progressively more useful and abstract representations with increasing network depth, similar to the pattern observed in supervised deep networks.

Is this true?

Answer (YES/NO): NO